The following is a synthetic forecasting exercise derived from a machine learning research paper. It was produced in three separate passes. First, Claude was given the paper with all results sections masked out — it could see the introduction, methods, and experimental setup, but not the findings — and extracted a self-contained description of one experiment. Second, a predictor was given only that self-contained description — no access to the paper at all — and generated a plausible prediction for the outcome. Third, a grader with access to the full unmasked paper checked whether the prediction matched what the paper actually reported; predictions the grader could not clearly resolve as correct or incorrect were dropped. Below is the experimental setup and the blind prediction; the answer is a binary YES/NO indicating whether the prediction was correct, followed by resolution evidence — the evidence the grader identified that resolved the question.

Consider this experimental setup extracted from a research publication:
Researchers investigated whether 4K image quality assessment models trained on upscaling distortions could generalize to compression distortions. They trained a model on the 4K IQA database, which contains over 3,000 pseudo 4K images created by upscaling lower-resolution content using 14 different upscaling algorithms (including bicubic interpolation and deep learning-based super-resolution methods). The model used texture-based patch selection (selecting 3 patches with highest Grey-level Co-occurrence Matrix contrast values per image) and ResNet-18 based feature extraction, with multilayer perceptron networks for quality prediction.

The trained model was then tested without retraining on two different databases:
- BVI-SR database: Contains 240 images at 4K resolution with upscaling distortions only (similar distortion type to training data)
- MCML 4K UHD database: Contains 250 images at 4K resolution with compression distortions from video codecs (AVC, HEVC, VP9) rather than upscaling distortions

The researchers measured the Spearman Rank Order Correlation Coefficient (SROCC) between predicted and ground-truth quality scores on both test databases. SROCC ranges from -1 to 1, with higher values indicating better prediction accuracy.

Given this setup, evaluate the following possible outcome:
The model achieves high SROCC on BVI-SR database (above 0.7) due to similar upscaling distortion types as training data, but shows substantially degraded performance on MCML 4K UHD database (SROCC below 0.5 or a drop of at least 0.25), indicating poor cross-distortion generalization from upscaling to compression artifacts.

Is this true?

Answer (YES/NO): NO